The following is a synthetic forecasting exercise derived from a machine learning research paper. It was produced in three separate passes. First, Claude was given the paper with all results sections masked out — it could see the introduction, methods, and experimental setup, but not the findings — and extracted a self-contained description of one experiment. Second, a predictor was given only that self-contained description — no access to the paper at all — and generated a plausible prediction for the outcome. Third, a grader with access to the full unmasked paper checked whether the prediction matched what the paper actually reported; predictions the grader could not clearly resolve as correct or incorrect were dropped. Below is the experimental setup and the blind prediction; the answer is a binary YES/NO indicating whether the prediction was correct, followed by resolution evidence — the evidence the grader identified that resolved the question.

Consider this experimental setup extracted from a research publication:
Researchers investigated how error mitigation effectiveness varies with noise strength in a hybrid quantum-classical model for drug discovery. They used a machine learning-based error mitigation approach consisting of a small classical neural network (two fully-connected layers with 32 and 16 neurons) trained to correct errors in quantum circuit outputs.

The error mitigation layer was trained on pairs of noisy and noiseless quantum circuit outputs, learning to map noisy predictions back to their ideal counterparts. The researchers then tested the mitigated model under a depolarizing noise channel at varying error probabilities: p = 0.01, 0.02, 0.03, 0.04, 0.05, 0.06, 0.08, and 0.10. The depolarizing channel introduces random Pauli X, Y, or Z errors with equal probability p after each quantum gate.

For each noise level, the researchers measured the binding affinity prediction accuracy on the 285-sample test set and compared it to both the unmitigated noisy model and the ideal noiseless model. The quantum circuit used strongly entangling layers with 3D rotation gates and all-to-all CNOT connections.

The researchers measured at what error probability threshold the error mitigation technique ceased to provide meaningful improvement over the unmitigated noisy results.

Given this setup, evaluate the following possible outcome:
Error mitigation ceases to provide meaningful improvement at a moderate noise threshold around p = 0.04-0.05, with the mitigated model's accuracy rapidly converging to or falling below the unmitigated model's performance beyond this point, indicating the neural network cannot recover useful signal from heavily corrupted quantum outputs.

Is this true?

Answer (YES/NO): YES